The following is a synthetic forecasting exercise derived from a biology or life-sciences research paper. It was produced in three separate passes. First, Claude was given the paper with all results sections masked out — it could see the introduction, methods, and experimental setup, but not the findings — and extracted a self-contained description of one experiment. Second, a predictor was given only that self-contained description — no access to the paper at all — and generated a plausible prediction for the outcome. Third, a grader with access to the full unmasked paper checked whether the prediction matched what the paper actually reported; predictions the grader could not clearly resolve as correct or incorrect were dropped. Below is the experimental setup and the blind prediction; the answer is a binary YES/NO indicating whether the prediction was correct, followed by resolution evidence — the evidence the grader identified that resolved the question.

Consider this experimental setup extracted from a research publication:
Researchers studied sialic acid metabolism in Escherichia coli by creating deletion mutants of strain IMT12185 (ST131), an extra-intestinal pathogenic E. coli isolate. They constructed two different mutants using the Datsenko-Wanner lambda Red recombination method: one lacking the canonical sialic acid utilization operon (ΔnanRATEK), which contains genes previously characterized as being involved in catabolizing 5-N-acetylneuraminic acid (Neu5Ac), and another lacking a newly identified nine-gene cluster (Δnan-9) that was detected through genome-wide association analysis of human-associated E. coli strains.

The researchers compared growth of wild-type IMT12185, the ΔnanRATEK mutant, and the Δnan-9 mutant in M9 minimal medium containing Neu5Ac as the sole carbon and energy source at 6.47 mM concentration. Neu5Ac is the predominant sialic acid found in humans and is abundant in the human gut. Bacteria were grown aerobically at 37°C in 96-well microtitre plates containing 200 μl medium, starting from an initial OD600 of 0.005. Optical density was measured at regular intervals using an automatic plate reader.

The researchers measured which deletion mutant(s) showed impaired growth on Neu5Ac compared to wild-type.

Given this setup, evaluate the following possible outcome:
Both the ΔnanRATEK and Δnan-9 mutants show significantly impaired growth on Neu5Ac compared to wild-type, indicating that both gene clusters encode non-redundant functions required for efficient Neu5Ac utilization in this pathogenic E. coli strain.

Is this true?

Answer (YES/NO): NO